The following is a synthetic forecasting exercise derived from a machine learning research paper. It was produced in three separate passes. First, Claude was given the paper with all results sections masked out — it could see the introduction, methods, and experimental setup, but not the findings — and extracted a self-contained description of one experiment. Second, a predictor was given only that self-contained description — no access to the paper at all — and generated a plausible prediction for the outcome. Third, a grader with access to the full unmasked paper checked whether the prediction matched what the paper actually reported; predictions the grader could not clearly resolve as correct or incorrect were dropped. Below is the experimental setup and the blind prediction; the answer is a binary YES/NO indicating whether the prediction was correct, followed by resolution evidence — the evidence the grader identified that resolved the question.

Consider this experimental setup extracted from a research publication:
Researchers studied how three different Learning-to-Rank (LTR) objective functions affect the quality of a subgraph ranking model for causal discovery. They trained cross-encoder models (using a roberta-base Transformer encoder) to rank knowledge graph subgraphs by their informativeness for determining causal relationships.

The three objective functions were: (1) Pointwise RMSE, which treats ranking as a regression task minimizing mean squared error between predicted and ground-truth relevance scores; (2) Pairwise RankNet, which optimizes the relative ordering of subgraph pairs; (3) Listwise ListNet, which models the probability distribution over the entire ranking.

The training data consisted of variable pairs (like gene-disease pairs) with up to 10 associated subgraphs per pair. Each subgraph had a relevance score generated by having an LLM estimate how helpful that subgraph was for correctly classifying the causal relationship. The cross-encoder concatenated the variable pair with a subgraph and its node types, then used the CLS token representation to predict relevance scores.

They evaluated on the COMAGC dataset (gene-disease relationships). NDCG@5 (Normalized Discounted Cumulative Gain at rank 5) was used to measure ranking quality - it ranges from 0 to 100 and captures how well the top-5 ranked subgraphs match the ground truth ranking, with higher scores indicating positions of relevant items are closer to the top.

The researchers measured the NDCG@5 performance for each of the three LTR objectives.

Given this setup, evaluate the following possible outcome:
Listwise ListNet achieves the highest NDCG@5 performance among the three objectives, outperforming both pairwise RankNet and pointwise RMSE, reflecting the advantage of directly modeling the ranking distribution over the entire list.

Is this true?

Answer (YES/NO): NO